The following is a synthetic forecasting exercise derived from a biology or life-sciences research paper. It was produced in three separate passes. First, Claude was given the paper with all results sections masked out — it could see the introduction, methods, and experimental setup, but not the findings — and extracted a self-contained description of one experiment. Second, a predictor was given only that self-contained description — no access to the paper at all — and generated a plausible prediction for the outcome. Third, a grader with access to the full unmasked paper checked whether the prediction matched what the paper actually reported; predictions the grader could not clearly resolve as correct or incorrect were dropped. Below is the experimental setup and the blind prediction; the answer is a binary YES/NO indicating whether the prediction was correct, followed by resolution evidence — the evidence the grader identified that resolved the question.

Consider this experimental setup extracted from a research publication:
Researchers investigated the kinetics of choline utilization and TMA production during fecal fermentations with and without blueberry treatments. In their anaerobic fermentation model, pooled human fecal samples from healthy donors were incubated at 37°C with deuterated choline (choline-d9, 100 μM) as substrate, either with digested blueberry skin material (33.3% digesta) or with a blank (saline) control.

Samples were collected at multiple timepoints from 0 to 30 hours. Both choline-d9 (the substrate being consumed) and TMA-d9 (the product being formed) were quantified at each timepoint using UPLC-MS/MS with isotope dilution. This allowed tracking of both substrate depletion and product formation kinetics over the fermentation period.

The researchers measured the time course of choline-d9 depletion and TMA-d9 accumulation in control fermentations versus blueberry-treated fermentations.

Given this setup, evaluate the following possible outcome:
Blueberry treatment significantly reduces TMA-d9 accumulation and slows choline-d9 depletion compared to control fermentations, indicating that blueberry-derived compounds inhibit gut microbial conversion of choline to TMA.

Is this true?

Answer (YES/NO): YES